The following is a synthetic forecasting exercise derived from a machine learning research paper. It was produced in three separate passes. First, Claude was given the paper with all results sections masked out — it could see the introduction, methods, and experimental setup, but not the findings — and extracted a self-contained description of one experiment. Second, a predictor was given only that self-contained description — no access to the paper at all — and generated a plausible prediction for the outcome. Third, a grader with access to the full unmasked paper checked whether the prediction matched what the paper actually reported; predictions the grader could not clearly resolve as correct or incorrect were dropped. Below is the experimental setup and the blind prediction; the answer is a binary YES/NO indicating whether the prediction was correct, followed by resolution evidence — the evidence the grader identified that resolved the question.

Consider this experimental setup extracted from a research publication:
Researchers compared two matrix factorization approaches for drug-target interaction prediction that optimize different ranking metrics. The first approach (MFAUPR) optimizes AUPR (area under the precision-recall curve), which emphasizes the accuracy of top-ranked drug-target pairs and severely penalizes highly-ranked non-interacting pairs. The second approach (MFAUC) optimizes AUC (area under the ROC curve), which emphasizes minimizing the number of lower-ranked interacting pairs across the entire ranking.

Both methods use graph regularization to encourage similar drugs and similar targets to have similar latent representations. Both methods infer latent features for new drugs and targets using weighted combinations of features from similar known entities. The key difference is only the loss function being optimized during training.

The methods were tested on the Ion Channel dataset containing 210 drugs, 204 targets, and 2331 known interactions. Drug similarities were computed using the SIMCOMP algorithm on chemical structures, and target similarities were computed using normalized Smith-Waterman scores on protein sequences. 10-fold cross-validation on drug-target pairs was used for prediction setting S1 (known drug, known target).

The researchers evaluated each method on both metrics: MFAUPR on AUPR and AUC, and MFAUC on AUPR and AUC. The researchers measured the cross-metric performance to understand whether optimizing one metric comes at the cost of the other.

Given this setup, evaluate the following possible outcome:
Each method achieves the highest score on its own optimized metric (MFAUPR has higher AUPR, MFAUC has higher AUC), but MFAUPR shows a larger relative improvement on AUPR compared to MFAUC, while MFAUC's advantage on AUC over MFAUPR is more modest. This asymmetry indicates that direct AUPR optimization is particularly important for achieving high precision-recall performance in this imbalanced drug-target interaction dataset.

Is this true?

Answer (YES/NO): NO